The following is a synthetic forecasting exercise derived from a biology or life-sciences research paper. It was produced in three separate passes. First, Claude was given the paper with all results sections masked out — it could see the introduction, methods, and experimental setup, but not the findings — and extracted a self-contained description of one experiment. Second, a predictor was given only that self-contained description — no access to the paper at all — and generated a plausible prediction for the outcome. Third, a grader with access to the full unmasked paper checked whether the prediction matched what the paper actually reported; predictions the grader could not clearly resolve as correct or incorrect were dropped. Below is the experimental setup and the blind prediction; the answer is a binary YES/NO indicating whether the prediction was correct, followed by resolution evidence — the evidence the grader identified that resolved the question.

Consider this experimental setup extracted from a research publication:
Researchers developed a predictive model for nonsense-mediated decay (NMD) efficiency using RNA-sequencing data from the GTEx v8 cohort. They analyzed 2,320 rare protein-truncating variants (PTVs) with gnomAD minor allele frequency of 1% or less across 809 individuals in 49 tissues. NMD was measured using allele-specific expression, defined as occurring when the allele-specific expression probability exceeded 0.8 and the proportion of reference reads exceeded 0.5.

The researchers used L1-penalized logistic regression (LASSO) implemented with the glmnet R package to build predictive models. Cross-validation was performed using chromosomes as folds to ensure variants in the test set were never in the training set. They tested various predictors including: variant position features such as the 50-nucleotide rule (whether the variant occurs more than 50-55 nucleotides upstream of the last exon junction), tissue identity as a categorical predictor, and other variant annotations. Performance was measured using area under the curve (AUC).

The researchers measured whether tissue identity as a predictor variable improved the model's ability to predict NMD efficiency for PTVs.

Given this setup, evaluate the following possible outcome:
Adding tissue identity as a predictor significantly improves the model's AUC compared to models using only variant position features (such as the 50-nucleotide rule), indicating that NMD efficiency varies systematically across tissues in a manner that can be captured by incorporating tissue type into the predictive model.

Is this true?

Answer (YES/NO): NO